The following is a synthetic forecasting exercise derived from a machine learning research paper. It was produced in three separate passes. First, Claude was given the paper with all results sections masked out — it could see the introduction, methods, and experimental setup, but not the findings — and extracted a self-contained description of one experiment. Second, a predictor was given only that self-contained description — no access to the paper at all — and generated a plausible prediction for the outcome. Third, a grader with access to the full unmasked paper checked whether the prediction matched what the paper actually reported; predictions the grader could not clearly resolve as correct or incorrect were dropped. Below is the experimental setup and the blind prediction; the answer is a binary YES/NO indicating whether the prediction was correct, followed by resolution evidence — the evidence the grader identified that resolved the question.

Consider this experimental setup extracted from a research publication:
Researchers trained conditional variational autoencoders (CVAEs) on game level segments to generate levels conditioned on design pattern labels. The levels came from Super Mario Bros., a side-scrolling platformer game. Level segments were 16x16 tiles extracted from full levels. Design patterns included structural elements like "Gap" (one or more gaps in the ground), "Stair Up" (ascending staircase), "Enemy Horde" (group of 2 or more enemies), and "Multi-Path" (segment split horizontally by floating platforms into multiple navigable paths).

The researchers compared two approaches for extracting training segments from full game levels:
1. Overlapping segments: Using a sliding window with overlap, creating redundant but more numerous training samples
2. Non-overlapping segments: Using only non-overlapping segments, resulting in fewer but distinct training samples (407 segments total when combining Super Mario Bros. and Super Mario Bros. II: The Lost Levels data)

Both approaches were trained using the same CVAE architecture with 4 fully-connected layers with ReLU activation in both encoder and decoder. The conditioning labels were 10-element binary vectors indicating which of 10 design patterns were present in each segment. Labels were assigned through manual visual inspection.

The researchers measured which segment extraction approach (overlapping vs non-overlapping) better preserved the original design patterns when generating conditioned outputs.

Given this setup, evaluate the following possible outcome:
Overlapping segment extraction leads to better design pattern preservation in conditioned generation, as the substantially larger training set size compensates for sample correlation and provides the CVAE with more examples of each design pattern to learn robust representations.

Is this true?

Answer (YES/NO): NO